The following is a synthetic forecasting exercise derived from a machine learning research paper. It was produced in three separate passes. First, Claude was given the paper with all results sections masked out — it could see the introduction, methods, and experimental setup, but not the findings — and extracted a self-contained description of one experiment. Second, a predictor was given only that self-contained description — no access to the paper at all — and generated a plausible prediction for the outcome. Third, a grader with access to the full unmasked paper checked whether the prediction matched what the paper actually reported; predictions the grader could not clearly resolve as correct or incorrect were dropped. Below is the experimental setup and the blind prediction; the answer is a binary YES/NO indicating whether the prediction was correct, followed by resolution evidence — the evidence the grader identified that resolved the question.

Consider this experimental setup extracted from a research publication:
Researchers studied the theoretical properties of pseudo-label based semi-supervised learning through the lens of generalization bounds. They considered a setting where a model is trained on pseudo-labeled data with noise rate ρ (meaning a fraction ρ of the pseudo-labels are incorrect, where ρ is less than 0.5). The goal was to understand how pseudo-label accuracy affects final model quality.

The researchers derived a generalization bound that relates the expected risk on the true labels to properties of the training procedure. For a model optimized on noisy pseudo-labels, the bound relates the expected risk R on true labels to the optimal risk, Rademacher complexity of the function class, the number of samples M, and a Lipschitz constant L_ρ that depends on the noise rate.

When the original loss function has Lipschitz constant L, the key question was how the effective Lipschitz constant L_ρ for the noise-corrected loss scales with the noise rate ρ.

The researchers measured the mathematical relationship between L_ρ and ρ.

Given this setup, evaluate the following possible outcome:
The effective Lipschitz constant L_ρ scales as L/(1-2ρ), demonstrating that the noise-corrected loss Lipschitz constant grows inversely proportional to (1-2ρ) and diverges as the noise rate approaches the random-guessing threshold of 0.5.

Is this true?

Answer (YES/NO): YES